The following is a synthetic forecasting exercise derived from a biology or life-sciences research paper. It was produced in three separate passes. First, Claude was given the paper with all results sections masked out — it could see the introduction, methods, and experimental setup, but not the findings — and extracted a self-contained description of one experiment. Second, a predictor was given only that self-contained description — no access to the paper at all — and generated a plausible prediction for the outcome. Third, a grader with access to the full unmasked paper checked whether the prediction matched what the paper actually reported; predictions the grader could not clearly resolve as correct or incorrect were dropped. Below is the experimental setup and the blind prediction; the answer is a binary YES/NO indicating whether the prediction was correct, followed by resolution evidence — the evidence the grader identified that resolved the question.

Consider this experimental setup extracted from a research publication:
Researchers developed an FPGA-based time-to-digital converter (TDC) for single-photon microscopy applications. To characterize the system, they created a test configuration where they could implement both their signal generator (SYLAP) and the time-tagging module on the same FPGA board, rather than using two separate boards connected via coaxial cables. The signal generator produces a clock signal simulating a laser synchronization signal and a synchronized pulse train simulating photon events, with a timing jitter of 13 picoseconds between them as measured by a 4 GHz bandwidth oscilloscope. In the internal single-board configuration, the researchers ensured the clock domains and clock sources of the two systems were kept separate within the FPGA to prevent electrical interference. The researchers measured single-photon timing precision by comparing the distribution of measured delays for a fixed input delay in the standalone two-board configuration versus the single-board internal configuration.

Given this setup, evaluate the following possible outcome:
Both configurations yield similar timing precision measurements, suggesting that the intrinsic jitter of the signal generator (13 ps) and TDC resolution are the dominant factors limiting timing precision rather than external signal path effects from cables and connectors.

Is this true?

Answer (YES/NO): YES